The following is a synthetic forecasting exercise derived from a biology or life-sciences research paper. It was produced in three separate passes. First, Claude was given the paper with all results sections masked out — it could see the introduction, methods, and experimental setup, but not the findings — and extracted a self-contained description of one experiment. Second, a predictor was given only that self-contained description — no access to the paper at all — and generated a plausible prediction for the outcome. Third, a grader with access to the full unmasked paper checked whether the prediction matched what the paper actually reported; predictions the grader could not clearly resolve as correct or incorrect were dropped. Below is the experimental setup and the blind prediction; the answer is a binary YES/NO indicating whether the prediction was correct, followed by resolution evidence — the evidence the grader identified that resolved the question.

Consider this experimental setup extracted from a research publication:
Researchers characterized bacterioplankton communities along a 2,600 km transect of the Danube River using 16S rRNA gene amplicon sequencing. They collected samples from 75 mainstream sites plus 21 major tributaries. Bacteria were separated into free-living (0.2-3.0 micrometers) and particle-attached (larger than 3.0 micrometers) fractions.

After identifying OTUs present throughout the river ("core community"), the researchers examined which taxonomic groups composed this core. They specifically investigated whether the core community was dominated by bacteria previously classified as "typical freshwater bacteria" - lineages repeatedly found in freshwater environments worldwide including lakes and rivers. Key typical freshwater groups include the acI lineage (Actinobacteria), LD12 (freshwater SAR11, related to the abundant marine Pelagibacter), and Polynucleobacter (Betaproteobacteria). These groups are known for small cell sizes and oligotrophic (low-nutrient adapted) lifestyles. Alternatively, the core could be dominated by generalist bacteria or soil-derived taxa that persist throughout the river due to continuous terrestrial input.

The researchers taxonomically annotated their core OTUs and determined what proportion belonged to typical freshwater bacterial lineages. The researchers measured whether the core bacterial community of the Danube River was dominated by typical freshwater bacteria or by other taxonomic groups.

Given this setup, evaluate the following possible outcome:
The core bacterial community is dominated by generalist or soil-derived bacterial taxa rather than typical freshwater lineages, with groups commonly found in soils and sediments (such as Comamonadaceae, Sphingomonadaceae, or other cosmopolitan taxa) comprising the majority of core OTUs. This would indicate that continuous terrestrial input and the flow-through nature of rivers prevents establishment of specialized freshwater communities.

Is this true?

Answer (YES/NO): NO